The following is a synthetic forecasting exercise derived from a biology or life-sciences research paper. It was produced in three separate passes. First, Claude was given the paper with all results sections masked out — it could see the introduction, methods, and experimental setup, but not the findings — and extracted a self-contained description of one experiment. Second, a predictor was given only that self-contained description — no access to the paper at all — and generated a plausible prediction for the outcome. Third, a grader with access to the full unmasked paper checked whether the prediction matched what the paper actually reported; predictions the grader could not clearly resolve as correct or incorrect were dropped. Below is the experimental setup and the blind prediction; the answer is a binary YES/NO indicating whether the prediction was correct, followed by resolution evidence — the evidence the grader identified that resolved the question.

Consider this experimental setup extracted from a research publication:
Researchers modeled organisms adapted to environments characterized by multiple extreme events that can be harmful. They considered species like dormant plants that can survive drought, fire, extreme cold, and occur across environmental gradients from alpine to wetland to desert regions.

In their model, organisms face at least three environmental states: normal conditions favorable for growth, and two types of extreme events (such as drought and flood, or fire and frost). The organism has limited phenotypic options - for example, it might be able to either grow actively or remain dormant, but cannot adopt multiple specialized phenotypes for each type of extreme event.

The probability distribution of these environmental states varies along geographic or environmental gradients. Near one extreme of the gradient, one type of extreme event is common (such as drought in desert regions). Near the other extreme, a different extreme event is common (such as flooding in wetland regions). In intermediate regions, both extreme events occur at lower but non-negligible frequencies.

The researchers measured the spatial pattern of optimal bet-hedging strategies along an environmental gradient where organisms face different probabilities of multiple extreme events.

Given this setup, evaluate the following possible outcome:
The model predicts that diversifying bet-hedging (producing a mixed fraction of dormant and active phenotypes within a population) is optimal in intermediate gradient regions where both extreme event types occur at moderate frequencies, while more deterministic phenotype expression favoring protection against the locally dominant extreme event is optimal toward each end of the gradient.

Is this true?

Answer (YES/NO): YES